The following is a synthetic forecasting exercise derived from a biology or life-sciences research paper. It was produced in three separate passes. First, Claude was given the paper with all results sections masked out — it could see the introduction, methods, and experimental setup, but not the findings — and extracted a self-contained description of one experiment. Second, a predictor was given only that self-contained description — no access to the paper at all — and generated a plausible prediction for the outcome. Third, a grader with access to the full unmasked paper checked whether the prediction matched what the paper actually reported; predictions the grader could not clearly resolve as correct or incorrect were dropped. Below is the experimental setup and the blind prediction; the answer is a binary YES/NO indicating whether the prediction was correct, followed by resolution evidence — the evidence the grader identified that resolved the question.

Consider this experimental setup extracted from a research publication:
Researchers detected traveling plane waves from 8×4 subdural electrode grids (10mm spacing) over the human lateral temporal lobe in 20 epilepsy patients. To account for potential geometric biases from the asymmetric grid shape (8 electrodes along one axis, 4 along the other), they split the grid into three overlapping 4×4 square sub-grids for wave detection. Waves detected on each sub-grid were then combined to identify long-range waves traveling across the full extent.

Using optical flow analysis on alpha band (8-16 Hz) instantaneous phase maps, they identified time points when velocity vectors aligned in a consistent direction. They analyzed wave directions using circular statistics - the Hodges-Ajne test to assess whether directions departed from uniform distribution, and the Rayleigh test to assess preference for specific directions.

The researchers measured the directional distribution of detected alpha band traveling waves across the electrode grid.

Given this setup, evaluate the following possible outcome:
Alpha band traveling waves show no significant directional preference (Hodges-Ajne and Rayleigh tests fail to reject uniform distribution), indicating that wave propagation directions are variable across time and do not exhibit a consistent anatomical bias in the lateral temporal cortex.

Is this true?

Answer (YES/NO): NO